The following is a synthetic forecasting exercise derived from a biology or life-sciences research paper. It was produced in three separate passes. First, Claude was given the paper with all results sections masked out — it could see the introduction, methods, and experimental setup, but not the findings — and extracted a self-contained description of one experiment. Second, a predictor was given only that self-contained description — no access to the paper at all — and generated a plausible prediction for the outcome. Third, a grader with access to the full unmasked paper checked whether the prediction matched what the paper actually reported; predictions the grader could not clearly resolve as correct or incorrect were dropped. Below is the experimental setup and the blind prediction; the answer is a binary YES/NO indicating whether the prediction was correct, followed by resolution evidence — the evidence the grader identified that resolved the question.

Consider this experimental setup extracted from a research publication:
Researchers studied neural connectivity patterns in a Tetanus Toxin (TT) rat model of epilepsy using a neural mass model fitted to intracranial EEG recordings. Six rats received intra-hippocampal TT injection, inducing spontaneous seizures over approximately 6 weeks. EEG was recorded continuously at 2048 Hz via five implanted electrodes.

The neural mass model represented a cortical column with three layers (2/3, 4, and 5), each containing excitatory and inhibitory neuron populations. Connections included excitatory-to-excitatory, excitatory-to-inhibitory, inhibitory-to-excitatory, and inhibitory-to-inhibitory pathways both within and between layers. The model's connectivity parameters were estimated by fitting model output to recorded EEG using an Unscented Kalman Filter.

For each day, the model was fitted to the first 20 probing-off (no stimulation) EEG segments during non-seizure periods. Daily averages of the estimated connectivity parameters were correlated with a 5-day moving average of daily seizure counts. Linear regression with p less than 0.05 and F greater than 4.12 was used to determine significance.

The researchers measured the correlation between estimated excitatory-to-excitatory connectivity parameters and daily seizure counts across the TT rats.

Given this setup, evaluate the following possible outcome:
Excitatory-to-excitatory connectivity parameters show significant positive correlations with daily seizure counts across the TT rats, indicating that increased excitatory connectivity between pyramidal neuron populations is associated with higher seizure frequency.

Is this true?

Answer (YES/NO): YES